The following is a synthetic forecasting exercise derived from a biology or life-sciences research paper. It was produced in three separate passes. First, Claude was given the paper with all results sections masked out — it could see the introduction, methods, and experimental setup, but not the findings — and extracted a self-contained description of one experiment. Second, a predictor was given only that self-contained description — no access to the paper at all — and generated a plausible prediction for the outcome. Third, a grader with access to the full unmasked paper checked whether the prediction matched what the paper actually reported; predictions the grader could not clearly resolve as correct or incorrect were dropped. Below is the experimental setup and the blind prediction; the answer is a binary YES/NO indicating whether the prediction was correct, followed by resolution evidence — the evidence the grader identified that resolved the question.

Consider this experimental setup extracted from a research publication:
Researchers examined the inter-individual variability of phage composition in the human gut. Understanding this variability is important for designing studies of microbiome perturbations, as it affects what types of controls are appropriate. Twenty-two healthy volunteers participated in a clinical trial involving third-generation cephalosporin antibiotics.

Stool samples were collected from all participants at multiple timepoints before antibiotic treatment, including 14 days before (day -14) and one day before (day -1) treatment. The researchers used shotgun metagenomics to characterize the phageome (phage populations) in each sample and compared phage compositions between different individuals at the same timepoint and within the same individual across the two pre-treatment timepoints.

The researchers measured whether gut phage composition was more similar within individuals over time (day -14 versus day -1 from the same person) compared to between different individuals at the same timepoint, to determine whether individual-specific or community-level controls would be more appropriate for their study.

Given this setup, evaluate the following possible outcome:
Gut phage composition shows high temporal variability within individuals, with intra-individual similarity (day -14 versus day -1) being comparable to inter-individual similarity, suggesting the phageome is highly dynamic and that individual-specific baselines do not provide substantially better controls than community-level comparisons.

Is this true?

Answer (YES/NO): NO